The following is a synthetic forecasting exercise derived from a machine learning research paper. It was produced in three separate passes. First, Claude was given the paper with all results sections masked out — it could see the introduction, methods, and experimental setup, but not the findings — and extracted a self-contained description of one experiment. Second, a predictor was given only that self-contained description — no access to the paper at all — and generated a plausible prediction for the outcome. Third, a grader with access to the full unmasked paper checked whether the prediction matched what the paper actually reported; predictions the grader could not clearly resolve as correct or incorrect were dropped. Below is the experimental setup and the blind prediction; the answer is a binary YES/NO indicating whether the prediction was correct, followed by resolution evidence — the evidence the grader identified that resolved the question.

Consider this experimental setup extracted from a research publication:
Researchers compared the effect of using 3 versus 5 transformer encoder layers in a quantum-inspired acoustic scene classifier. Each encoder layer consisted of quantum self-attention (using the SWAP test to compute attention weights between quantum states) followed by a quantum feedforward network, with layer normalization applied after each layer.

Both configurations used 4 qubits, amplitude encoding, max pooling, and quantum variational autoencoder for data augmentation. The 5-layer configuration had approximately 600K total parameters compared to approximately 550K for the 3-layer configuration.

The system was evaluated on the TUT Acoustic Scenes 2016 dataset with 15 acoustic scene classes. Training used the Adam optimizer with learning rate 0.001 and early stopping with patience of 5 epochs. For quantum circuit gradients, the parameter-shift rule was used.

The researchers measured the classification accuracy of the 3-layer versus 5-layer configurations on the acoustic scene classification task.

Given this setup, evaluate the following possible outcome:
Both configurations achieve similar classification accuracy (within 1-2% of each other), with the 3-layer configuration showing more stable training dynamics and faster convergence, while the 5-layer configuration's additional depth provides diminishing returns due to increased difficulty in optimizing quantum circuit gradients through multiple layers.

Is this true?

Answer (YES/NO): NO